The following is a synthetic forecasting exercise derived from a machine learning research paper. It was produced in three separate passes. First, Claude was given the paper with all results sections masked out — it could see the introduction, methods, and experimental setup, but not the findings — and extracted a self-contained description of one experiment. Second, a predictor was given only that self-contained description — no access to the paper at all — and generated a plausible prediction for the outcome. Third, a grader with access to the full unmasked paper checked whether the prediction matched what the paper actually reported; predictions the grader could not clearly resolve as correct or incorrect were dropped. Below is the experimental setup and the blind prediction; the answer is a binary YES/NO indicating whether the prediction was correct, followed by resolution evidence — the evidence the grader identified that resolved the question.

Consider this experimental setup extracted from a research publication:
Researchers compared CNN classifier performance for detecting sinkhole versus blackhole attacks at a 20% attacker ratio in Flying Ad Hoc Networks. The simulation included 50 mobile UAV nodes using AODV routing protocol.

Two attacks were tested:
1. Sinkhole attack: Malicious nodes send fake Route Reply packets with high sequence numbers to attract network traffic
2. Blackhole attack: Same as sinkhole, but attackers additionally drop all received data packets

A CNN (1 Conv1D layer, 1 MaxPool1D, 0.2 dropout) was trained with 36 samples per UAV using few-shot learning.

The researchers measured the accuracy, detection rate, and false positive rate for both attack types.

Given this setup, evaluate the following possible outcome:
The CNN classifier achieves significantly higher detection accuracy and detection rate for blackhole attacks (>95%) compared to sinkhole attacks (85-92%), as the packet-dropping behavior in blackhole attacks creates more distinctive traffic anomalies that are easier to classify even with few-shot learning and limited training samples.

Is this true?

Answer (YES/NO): NO